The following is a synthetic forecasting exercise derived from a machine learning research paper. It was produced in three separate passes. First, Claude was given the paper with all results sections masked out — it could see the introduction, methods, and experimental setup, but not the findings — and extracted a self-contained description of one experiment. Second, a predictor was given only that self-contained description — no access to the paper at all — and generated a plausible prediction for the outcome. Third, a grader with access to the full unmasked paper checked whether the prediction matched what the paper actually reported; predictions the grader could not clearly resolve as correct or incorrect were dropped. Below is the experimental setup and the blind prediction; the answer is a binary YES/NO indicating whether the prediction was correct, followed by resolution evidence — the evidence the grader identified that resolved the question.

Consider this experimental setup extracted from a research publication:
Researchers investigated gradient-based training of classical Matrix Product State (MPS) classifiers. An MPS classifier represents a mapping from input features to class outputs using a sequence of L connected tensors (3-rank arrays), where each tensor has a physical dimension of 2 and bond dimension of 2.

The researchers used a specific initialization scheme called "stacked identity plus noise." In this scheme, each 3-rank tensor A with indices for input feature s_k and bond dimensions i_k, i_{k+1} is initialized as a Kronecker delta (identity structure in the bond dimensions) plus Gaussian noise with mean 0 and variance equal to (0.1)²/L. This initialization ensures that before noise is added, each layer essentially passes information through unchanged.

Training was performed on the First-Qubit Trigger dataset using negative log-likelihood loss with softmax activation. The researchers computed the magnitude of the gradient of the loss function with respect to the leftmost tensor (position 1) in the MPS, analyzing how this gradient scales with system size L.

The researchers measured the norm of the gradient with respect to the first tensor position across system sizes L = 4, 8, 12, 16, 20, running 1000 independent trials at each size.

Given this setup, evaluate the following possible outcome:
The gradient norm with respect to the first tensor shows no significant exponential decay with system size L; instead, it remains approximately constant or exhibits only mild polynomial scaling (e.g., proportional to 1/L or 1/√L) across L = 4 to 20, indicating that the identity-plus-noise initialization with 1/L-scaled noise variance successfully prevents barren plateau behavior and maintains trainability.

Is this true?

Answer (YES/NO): YES